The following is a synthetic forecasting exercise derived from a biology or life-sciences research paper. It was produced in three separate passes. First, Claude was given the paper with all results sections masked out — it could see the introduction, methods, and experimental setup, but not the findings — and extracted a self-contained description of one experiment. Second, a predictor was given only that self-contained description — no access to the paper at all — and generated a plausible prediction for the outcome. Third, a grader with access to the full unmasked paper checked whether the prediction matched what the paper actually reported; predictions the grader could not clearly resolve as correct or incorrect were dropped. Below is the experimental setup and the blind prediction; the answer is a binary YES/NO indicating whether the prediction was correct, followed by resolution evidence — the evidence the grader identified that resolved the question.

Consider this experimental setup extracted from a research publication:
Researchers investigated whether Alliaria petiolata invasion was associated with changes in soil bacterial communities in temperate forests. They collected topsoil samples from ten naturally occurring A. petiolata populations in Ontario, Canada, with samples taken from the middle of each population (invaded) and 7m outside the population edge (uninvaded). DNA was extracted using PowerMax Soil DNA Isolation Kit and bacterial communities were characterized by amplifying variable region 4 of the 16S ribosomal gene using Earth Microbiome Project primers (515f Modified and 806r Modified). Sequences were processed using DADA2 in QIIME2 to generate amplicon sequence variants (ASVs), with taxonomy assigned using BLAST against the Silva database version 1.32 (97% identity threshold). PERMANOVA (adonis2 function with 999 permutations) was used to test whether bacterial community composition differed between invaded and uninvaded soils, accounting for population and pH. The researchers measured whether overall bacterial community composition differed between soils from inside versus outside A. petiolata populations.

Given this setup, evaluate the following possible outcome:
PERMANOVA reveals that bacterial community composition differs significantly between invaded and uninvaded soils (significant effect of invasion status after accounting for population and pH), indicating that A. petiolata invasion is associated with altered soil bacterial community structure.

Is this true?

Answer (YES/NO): YES